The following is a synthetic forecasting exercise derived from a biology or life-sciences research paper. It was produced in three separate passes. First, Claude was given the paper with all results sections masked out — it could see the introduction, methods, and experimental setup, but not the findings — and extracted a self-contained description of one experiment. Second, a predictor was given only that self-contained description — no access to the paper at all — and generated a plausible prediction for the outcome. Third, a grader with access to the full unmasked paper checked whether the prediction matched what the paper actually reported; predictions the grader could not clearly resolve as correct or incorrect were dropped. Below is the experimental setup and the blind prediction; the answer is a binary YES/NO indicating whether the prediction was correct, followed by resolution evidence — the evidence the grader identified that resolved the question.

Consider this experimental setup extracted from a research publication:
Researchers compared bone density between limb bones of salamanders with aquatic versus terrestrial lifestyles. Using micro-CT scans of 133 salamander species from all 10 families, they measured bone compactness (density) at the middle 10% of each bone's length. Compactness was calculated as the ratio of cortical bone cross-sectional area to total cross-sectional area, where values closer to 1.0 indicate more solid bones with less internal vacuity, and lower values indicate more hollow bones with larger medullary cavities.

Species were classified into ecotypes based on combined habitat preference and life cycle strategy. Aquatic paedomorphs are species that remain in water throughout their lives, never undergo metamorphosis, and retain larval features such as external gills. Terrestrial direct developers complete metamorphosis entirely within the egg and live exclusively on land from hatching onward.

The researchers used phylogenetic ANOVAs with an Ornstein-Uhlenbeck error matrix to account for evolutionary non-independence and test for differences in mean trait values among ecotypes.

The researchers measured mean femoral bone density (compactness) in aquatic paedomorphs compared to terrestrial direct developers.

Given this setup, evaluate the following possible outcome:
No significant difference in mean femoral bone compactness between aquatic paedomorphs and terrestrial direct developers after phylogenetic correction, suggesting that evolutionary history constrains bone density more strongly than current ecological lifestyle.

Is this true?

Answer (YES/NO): NO